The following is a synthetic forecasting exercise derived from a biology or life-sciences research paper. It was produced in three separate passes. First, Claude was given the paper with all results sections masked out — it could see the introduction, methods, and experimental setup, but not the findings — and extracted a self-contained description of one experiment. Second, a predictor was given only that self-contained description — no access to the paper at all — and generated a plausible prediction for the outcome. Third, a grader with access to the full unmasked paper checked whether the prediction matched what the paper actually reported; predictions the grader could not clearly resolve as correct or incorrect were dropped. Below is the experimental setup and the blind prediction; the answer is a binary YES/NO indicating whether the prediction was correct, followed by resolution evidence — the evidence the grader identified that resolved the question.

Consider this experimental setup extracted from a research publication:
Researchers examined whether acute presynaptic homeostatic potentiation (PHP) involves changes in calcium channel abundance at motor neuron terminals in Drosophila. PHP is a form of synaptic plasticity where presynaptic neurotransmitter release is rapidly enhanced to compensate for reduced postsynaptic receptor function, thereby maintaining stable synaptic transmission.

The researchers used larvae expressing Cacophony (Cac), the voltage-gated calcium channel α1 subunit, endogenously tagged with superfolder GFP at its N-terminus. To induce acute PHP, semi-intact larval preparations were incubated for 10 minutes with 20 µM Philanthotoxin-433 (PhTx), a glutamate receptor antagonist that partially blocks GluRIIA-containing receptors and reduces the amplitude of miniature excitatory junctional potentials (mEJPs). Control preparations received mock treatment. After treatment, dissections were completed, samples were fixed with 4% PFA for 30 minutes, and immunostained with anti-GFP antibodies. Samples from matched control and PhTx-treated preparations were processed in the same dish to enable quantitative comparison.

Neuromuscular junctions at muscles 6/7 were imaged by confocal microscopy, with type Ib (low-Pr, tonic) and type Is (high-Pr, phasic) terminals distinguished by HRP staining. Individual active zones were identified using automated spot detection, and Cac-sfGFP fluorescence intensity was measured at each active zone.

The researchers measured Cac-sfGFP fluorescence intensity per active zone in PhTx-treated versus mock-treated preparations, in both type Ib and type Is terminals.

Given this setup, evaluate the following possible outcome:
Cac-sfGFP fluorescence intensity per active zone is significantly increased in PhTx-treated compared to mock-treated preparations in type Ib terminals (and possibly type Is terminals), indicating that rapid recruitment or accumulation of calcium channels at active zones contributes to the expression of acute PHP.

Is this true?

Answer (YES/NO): YES